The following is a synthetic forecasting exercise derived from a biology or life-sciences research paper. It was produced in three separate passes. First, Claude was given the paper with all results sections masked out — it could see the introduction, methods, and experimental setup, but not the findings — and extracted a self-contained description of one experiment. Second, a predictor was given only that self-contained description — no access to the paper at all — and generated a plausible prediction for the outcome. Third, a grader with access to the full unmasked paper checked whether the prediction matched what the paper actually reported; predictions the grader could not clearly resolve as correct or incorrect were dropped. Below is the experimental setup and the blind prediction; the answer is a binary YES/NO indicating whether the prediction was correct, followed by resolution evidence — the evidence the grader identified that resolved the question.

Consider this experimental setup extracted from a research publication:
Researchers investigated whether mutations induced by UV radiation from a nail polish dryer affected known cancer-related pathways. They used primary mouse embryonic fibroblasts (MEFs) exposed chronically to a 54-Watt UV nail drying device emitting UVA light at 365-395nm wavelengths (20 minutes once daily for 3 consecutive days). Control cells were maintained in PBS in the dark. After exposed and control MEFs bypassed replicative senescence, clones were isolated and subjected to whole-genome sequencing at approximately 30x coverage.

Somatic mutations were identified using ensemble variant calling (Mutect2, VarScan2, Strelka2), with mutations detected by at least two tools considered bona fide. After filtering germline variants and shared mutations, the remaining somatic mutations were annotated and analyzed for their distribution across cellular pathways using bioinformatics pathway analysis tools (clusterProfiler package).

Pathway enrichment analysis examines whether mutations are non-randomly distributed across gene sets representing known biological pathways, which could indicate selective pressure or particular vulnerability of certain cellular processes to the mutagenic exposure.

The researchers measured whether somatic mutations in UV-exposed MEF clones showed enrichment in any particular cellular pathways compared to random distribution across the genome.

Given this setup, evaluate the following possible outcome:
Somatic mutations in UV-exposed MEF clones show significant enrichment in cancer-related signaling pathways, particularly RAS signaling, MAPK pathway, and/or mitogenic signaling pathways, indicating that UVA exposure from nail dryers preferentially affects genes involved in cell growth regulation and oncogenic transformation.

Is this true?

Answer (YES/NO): NO